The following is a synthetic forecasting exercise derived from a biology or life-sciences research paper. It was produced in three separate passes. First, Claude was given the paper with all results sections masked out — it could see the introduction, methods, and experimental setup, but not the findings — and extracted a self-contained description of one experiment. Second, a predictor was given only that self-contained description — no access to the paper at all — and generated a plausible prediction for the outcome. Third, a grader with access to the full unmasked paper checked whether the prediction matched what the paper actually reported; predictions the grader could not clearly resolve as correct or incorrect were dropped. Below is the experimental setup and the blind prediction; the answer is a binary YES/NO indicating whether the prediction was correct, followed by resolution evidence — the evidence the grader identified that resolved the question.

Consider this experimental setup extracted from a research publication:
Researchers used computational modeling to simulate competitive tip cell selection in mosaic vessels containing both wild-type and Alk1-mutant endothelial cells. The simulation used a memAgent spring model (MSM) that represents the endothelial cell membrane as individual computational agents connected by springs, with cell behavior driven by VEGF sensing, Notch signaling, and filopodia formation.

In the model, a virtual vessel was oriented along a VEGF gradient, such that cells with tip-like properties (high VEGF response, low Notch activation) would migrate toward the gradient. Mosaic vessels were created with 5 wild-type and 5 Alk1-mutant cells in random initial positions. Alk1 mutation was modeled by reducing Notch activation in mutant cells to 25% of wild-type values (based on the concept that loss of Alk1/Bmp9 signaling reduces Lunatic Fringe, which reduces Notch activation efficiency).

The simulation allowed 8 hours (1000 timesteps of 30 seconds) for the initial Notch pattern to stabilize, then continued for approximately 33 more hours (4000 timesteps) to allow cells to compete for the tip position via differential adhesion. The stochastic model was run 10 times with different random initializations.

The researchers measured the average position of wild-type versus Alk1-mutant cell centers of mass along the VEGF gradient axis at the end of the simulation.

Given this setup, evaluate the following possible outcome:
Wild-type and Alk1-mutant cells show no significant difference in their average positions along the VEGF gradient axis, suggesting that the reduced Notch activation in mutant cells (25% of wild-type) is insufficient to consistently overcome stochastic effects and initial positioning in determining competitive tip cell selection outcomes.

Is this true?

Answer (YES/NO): NO